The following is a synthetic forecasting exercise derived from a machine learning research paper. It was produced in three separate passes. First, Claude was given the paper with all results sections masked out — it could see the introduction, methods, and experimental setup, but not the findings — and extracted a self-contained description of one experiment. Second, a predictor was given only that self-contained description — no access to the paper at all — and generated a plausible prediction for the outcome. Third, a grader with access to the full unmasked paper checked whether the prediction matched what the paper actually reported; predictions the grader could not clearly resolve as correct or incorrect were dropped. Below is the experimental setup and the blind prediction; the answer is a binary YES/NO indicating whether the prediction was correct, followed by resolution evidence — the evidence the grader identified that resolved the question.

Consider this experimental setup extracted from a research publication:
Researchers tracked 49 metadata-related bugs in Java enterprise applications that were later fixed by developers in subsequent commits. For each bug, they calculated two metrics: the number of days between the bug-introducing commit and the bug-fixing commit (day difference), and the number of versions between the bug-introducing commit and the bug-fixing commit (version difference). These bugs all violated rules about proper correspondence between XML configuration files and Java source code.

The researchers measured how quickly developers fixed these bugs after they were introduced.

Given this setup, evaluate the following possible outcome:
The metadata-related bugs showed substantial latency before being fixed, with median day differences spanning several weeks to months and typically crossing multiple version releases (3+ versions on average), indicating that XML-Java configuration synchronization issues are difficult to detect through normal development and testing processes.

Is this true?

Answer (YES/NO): NO